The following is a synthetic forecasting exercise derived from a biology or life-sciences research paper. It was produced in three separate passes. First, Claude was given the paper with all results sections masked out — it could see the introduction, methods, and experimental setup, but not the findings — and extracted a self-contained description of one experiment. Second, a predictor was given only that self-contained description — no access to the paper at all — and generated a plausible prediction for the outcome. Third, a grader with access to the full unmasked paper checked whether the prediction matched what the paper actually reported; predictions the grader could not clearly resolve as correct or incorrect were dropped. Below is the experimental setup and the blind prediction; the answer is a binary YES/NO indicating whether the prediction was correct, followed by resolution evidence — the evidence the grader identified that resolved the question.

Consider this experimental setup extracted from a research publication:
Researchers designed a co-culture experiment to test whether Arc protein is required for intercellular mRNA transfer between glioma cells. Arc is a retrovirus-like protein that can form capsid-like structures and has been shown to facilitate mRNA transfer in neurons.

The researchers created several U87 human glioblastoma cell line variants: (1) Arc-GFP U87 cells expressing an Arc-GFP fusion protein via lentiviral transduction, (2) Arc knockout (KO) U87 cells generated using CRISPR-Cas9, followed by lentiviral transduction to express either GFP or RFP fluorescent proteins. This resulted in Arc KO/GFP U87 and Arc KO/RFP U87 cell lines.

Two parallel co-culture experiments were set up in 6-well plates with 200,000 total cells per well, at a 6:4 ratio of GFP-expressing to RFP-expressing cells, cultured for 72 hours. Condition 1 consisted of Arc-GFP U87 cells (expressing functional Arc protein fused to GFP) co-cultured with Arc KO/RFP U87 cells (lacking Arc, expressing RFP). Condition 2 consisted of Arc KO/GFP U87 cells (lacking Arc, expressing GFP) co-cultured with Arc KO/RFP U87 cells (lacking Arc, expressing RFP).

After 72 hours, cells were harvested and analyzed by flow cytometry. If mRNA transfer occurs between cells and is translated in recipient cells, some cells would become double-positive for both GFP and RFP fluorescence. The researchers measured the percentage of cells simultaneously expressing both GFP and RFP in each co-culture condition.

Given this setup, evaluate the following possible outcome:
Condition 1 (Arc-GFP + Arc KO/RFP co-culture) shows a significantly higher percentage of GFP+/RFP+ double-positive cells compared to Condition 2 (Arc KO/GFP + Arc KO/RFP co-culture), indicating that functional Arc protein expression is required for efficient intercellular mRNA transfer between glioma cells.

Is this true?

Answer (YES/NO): YES